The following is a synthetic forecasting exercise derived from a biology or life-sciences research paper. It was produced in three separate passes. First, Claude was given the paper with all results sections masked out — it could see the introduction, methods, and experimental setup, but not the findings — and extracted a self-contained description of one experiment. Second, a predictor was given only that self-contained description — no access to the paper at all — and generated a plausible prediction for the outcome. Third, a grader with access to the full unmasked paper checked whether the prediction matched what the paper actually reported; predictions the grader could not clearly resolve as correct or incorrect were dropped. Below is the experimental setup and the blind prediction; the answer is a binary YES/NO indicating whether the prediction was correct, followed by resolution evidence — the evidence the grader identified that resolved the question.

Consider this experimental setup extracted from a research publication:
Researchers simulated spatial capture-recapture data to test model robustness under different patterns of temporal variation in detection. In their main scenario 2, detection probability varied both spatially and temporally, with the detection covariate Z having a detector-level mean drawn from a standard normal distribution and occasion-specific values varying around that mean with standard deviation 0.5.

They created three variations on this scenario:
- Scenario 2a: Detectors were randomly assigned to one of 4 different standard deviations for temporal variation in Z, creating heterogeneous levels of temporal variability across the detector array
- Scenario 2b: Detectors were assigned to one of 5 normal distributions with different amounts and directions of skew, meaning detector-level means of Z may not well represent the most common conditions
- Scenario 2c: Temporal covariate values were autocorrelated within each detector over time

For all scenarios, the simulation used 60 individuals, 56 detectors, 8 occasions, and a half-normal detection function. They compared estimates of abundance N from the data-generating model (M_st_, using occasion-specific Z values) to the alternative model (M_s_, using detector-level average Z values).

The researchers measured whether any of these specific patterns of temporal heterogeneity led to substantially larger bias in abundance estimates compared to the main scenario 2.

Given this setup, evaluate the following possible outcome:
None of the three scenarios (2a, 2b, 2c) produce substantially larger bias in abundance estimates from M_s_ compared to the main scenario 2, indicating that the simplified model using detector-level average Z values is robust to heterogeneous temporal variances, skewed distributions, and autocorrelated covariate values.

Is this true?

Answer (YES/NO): YES